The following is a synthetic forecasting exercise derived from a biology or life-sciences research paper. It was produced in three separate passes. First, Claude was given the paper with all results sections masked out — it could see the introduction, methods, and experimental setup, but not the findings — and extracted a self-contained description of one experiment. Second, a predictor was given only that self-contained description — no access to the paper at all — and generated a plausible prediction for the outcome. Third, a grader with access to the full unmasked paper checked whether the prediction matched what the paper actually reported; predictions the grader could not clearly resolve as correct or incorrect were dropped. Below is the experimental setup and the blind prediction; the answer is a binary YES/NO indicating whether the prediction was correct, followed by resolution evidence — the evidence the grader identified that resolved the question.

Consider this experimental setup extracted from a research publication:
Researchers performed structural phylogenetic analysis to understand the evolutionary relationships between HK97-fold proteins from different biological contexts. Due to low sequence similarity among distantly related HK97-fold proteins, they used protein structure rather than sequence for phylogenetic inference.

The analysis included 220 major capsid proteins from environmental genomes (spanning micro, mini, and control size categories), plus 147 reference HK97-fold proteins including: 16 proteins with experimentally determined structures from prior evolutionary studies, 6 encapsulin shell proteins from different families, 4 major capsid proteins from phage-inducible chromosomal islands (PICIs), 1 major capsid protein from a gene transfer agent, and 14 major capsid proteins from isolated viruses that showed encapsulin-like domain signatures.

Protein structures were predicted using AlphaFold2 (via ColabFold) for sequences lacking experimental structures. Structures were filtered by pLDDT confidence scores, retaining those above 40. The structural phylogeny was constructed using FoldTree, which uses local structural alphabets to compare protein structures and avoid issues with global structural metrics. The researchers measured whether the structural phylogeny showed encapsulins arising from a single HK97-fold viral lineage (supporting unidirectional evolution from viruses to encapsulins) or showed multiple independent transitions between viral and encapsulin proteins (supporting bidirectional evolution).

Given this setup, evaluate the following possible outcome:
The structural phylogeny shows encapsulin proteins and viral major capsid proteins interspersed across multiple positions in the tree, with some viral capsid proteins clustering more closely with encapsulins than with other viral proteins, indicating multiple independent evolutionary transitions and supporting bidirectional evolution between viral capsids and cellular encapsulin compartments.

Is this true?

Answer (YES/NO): YES